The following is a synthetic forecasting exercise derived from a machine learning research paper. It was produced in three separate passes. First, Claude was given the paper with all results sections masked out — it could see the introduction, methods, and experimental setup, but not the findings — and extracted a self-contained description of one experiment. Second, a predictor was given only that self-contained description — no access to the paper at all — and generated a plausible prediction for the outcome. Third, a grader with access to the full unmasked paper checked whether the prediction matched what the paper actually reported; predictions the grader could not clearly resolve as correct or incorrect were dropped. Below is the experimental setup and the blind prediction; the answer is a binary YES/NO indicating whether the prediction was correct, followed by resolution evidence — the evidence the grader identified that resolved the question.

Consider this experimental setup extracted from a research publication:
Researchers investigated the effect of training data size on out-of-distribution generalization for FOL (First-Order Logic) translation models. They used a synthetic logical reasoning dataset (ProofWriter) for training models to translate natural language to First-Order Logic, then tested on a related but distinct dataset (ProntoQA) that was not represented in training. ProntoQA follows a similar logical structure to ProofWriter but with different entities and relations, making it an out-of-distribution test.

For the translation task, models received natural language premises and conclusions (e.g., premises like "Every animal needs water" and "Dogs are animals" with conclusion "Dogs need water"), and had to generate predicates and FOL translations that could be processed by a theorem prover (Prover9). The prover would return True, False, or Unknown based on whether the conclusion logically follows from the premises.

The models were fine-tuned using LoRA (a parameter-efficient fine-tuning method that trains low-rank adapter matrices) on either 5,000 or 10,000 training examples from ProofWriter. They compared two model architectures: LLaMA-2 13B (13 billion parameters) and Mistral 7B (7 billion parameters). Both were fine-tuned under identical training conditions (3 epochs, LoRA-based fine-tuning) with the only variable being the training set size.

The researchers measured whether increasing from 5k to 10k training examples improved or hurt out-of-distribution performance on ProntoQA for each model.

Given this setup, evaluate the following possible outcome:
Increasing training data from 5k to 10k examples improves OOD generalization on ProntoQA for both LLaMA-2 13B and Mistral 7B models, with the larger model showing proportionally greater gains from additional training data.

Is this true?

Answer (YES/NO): NO